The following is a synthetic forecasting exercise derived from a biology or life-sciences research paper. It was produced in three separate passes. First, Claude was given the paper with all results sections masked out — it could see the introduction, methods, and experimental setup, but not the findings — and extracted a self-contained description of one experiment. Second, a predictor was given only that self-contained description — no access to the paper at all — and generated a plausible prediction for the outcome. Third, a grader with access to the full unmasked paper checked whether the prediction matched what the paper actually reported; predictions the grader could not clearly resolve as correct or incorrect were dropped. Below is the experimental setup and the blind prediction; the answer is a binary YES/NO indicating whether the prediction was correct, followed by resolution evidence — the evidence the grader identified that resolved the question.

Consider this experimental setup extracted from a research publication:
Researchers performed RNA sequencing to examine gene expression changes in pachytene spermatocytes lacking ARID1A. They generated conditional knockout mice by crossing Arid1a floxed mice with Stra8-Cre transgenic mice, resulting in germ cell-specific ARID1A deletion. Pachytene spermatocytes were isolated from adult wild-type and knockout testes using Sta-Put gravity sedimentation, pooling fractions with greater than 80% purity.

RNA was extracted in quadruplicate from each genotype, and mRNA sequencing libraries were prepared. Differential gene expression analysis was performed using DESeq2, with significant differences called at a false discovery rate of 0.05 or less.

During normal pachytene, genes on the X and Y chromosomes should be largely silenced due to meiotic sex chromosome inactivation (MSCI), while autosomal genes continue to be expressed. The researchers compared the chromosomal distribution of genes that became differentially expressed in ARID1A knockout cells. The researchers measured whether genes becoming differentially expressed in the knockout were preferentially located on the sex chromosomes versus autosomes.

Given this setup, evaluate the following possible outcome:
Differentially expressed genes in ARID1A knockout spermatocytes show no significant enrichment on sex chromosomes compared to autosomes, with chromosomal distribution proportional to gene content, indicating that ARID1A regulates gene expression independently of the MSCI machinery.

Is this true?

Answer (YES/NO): NO